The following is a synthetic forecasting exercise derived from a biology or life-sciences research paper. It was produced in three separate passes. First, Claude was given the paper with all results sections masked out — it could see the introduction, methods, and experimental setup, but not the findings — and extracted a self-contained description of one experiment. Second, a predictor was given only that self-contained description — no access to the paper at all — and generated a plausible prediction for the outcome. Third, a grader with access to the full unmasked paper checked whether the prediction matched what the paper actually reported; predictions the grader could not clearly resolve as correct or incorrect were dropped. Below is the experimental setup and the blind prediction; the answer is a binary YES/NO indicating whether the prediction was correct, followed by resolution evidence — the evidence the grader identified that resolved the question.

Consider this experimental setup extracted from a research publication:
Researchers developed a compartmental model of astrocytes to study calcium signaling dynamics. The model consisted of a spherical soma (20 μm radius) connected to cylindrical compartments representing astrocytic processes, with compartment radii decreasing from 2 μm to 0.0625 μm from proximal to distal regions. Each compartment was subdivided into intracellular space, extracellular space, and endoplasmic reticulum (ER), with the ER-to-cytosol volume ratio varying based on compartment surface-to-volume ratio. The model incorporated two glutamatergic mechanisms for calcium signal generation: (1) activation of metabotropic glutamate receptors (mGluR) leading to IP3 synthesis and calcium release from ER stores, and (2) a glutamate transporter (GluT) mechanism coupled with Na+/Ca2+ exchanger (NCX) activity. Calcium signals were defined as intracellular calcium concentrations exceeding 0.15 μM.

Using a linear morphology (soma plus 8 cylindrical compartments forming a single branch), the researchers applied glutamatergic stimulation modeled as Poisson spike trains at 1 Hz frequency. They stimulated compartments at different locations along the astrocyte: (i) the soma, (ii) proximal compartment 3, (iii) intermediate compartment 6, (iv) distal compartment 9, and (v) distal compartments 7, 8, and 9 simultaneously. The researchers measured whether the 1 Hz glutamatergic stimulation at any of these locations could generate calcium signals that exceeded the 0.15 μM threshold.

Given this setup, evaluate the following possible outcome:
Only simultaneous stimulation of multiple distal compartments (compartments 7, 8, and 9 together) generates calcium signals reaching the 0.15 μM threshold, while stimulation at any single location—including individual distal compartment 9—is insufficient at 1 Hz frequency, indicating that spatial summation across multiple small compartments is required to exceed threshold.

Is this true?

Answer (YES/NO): NO